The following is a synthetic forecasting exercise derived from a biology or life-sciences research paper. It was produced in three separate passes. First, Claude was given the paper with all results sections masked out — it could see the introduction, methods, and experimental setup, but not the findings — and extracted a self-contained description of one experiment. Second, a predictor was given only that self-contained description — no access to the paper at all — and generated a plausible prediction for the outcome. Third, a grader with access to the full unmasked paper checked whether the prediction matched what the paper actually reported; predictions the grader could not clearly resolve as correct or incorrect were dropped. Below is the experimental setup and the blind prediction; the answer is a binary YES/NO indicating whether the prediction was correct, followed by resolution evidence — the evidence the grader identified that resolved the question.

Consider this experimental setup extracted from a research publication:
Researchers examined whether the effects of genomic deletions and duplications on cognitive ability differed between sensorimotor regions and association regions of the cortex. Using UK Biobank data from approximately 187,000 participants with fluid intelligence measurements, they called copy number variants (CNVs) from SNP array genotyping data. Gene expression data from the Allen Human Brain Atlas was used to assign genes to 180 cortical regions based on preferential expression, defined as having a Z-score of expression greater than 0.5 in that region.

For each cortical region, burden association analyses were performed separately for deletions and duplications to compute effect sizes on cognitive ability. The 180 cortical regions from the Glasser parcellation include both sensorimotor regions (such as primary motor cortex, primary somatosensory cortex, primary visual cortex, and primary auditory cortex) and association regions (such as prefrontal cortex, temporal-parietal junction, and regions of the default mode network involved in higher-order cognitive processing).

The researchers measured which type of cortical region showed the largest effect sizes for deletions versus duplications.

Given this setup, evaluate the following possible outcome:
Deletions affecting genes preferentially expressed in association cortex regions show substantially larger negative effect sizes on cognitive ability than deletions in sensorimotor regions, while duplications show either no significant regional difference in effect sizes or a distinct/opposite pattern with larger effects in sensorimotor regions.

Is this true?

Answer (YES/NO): NO